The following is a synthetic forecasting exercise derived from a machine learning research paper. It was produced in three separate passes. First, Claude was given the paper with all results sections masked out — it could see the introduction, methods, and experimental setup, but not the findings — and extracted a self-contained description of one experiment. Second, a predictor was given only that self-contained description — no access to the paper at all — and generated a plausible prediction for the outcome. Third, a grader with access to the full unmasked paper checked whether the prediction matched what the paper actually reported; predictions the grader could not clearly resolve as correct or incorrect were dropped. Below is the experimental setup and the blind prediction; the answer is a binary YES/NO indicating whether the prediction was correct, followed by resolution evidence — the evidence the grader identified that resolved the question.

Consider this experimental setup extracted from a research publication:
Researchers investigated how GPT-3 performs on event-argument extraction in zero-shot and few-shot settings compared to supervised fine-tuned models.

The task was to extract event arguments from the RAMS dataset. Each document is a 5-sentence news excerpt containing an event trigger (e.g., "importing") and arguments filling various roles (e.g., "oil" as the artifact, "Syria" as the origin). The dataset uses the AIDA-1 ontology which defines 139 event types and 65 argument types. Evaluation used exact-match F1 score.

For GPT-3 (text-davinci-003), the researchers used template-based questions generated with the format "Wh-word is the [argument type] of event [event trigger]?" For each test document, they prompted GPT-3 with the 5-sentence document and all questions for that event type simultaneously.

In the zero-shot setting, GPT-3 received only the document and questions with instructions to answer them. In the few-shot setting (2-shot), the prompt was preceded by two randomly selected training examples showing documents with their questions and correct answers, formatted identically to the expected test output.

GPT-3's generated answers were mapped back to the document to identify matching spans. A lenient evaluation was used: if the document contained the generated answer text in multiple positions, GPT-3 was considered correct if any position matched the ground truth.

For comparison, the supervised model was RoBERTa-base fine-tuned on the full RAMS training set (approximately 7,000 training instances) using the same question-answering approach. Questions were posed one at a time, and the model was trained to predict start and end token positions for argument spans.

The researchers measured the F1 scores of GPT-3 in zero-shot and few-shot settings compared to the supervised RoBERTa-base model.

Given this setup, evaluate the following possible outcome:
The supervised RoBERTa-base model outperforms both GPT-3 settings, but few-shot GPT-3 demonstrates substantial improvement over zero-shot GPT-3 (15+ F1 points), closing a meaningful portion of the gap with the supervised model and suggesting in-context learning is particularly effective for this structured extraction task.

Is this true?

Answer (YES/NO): NO